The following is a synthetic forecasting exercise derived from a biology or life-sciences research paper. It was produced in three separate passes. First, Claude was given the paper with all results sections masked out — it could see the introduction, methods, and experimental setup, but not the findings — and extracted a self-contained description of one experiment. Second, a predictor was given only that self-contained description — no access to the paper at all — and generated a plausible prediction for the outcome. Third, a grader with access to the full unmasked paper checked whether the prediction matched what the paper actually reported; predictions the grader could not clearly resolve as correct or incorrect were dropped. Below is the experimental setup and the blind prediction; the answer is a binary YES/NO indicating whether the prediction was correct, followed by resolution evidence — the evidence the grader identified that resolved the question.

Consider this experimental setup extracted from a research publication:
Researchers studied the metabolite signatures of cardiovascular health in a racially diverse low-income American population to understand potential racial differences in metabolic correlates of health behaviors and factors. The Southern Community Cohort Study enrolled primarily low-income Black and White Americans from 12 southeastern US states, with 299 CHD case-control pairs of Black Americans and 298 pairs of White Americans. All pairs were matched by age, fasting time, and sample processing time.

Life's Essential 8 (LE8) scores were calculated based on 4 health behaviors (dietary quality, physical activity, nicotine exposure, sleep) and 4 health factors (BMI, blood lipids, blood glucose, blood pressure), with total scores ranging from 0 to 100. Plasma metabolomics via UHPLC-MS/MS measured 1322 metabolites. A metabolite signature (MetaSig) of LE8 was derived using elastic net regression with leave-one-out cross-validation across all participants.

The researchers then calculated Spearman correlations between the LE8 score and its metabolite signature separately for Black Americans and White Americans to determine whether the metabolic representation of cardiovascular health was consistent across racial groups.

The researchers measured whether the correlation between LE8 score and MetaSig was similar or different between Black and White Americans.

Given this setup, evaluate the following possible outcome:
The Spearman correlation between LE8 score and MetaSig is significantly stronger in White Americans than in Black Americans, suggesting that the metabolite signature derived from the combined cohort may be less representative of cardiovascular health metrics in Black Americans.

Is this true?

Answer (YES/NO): NO